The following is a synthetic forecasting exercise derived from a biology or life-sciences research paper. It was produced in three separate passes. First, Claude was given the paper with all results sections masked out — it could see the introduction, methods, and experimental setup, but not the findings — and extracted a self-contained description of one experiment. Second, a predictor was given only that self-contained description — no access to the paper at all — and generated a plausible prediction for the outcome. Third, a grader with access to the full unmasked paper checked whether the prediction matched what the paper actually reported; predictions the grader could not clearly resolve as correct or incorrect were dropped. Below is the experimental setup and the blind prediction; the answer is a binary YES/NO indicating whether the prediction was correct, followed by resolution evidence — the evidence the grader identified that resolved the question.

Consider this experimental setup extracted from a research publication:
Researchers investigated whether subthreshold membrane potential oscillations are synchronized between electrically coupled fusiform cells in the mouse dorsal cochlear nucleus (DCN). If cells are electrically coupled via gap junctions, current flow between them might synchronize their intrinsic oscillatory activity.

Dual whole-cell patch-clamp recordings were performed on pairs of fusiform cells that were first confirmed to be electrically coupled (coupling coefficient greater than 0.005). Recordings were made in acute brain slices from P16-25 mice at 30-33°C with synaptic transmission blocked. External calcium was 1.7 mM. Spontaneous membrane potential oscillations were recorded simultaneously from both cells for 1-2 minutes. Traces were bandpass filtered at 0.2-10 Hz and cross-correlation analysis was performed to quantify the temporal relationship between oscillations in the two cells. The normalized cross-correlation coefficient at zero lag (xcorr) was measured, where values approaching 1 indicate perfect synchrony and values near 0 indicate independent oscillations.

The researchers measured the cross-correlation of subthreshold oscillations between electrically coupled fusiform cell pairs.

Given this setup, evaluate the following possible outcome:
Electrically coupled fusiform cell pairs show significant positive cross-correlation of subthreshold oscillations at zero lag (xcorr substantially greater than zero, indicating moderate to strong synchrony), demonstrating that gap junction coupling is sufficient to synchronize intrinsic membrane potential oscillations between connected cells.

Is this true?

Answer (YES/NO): YES